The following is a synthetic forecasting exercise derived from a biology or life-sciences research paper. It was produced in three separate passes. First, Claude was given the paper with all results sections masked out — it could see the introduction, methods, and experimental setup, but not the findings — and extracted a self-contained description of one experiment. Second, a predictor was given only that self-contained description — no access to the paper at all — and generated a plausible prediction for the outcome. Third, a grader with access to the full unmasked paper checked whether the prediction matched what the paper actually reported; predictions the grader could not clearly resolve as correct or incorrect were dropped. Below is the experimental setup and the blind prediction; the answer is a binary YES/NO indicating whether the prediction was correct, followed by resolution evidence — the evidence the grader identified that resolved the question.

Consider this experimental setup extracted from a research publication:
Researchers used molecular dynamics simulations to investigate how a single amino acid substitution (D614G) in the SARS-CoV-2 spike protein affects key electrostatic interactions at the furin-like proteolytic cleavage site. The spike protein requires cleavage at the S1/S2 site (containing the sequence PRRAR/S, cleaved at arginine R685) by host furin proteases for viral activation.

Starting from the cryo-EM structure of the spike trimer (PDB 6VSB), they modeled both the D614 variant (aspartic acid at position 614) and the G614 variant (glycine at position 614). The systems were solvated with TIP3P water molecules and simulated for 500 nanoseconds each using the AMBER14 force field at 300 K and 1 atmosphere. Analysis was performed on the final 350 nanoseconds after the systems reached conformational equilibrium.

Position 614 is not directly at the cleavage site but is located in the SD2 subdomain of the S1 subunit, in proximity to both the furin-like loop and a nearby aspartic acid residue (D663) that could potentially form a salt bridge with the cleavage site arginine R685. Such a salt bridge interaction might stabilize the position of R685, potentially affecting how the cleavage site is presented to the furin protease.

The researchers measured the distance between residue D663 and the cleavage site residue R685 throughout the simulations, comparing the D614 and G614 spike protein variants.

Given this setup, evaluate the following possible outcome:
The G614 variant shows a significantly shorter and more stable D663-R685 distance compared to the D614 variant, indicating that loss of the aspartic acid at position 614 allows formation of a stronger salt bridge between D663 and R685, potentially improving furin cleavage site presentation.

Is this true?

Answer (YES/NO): YES